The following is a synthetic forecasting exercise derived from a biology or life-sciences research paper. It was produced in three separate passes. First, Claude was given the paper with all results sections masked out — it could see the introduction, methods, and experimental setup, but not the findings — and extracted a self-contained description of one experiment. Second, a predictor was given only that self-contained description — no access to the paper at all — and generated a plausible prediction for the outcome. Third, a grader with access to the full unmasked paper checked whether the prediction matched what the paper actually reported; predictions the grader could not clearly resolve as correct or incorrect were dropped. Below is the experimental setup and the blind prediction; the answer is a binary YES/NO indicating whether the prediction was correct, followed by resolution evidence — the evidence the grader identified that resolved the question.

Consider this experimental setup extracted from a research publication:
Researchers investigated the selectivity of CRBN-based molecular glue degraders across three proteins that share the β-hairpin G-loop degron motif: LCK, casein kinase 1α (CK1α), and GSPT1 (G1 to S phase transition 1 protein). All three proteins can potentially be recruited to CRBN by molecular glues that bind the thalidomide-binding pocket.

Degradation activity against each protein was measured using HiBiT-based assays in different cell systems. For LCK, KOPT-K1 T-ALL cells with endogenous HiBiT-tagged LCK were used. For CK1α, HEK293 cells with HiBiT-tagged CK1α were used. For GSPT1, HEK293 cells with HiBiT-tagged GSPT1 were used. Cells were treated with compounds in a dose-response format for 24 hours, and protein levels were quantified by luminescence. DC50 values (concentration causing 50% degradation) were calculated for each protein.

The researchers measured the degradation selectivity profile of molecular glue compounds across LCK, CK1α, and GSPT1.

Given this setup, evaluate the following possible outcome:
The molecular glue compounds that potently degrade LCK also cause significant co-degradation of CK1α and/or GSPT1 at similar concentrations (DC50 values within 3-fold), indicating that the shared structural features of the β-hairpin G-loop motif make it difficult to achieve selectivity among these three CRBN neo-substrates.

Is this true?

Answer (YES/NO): NO